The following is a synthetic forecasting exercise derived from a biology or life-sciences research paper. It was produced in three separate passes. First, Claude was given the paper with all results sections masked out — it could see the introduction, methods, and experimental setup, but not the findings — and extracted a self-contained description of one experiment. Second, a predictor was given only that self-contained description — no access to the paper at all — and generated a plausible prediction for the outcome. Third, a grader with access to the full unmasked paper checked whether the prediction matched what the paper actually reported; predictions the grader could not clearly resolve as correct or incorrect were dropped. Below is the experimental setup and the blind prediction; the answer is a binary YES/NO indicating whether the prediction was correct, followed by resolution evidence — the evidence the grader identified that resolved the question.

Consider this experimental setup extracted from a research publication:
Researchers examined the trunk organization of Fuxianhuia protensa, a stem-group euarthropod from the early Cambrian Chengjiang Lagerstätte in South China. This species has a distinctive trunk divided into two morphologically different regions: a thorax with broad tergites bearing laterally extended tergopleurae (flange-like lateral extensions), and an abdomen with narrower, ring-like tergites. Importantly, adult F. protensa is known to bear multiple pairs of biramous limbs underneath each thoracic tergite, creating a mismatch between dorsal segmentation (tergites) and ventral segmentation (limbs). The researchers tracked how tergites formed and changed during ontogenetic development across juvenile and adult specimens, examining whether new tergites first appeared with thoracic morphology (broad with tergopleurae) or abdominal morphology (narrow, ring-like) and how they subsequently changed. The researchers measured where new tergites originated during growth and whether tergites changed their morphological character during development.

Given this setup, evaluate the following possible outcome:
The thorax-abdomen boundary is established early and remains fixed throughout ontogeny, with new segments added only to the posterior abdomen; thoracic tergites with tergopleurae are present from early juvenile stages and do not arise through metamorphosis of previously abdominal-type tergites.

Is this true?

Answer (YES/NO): NO